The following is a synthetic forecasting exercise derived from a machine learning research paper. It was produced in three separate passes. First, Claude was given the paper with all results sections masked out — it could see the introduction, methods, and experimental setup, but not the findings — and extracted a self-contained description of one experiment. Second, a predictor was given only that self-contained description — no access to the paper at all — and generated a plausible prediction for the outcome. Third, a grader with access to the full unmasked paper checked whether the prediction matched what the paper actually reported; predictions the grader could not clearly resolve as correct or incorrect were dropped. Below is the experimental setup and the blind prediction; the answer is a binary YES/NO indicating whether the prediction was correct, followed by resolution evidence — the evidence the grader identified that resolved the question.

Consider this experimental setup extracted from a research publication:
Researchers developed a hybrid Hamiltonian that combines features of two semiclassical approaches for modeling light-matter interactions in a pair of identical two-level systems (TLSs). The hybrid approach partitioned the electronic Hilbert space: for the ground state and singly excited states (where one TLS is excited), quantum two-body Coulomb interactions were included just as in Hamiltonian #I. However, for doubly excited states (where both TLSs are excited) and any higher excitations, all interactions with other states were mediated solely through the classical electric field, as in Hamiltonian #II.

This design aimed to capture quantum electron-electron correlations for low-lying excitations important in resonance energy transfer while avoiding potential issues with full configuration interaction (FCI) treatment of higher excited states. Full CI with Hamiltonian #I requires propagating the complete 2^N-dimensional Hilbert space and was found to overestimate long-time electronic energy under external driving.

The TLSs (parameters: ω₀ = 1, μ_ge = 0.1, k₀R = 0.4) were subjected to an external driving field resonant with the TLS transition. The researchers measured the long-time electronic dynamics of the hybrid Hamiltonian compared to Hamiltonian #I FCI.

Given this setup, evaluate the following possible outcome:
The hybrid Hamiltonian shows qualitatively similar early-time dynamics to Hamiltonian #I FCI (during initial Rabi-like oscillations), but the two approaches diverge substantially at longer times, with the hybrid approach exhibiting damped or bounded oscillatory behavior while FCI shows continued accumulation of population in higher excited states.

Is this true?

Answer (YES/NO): YES